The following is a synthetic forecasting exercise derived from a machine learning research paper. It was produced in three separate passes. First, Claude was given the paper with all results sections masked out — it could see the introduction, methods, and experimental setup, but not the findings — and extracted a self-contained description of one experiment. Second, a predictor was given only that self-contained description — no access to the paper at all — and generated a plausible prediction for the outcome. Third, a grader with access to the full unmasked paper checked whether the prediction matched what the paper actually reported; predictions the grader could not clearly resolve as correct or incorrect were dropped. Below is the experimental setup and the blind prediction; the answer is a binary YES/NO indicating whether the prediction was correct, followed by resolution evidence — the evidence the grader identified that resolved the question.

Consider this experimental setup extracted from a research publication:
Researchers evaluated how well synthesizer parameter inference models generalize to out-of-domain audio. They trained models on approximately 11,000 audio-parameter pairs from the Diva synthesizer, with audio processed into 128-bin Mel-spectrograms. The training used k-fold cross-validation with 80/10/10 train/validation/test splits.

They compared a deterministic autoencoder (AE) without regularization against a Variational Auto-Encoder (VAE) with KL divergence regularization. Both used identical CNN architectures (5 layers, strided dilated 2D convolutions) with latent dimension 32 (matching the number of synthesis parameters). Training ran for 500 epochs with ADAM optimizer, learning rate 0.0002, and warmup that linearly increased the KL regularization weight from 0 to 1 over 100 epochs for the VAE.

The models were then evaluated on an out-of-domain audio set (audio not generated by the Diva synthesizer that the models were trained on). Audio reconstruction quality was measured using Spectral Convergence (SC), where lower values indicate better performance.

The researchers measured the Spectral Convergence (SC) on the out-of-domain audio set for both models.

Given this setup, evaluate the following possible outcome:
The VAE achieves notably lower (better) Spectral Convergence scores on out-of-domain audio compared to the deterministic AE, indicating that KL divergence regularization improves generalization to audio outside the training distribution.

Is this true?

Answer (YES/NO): NO